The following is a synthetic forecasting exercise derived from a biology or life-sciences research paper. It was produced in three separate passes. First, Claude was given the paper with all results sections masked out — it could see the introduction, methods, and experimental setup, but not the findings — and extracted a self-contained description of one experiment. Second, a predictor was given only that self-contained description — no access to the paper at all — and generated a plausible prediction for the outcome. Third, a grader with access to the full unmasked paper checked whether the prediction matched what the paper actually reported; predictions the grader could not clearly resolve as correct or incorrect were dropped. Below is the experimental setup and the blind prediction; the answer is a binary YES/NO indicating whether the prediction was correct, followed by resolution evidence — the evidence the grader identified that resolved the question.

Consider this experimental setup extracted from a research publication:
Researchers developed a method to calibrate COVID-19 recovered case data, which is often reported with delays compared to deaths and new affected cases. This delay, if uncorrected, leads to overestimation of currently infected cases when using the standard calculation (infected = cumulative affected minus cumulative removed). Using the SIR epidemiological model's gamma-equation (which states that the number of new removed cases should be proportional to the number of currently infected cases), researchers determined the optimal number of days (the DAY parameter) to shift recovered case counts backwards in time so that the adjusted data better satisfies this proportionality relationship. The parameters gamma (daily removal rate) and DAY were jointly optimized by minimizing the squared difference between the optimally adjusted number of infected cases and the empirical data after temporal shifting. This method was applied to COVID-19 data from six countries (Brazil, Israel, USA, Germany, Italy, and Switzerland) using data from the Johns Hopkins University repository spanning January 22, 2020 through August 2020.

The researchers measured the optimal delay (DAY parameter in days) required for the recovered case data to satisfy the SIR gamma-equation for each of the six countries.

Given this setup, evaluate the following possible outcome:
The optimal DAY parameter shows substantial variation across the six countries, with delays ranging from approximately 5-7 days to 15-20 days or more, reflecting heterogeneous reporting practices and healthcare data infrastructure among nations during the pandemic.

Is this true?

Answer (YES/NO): NO